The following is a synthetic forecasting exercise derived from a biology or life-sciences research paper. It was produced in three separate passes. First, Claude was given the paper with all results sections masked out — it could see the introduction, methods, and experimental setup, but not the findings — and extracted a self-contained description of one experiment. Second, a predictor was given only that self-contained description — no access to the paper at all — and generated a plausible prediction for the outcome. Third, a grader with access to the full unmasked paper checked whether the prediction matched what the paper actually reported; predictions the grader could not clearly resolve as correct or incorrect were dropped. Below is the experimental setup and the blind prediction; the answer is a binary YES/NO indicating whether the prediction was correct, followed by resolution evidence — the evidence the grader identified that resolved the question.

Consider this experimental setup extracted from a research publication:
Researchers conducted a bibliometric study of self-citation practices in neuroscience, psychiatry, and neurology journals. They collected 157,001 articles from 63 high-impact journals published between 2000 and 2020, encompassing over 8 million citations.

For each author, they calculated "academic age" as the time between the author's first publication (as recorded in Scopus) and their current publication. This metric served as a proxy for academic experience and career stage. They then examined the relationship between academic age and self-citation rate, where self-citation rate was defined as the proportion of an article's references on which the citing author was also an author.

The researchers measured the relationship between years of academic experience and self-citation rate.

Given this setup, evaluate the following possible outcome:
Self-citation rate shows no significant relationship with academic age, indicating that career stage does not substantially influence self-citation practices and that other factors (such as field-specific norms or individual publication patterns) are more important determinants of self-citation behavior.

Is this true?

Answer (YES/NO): NO